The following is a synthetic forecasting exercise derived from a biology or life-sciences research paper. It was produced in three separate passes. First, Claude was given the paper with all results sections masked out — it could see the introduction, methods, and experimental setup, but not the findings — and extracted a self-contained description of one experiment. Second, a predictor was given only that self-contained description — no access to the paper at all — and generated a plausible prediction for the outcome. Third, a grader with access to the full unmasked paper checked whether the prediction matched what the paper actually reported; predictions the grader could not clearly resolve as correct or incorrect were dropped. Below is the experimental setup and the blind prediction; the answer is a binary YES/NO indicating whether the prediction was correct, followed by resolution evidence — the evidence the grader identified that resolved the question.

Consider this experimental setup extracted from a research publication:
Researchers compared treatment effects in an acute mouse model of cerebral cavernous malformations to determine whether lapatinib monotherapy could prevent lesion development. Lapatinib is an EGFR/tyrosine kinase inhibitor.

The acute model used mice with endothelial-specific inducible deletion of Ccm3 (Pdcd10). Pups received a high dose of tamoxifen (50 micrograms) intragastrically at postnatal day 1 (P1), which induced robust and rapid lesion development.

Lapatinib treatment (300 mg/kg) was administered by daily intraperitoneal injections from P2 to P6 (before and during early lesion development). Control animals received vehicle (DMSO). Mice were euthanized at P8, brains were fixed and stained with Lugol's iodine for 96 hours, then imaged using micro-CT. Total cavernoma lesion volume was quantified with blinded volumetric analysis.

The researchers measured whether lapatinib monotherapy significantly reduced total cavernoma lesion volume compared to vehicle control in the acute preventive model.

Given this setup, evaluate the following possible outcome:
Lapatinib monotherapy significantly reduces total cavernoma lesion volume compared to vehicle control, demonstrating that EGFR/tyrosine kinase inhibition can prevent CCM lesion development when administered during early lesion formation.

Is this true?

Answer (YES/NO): NO